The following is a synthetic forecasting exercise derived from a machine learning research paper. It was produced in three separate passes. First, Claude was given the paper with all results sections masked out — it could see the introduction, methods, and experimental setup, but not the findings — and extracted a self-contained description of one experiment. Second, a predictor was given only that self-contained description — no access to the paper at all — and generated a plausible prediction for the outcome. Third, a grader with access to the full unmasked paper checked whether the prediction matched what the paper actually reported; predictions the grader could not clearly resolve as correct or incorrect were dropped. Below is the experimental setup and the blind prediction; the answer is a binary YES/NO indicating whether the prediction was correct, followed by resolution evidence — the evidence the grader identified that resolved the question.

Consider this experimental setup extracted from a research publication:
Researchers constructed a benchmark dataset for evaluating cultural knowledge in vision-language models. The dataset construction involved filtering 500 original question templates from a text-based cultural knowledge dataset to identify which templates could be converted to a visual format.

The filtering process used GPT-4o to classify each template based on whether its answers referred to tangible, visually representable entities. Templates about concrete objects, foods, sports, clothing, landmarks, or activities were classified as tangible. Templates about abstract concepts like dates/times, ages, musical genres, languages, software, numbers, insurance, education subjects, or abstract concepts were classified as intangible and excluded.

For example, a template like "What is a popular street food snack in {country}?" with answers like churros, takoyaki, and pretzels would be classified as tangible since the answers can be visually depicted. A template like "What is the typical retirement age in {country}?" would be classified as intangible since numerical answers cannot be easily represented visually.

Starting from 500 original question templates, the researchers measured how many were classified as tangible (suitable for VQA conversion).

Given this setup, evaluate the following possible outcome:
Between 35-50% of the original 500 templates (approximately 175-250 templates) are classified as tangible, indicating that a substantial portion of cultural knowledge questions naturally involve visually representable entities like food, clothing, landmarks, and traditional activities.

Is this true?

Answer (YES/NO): NO